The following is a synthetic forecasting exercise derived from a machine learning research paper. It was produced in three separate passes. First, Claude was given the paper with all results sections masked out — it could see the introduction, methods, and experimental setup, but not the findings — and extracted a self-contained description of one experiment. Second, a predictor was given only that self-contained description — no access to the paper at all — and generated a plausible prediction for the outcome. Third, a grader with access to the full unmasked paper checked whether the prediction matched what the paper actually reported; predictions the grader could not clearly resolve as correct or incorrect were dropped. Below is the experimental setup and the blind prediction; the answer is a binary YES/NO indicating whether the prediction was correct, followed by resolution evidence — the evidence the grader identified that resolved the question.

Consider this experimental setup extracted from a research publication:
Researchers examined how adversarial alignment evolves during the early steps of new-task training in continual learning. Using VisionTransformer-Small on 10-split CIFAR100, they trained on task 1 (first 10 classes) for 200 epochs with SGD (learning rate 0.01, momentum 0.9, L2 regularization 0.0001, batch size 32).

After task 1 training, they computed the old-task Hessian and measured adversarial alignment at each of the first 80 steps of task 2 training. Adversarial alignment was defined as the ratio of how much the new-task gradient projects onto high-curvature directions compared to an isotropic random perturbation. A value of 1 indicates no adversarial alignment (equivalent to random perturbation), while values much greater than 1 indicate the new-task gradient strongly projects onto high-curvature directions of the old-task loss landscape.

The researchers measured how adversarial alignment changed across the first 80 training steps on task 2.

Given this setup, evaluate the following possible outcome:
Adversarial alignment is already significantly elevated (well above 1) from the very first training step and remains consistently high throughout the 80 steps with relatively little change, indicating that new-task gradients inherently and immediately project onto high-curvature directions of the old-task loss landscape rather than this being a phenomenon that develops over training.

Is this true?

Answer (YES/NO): NO